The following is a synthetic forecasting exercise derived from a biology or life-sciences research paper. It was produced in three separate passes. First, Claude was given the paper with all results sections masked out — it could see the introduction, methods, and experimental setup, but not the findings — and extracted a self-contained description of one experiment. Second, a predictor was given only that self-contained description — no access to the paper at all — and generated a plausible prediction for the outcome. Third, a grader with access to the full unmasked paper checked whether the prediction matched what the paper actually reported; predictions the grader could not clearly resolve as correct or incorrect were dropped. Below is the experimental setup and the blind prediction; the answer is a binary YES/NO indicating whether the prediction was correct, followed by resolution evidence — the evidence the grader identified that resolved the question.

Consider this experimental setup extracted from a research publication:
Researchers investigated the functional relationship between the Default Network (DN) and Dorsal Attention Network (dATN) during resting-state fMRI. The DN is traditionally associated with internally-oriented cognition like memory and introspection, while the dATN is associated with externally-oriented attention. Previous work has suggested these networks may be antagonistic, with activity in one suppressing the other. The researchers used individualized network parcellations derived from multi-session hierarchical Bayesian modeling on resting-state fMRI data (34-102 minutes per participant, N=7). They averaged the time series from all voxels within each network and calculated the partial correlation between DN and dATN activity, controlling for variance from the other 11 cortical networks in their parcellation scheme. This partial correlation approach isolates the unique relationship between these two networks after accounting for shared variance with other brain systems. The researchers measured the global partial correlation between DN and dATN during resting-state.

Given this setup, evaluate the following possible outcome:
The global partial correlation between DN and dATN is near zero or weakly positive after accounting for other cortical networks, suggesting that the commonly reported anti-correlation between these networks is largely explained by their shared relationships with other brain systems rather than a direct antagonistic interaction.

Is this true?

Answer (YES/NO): NO